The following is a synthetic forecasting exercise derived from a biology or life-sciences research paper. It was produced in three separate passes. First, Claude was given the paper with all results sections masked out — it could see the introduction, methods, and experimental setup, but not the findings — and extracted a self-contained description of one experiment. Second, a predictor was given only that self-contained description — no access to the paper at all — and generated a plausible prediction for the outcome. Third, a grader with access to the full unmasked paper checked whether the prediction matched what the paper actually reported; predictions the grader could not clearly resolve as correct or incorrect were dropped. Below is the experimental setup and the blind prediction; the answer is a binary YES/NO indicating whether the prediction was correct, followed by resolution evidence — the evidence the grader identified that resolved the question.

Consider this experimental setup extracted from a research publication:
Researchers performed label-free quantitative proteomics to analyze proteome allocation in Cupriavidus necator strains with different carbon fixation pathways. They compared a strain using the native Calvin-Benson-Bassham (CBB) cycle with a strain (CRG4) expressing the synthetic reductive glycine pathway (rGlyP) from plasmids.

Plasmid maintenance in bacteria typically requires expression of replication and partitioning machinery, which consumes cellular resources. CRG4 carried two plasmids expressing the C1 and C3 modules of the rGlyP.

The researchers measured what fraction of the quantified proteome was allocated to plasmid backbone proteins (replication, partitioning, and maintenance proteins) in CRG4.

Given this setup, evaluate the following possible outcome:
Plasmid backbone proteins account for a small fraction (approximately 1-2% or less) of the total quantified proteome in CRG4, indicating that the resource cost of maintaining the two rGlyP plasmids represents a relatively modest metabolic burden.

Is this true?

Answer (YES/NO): YES